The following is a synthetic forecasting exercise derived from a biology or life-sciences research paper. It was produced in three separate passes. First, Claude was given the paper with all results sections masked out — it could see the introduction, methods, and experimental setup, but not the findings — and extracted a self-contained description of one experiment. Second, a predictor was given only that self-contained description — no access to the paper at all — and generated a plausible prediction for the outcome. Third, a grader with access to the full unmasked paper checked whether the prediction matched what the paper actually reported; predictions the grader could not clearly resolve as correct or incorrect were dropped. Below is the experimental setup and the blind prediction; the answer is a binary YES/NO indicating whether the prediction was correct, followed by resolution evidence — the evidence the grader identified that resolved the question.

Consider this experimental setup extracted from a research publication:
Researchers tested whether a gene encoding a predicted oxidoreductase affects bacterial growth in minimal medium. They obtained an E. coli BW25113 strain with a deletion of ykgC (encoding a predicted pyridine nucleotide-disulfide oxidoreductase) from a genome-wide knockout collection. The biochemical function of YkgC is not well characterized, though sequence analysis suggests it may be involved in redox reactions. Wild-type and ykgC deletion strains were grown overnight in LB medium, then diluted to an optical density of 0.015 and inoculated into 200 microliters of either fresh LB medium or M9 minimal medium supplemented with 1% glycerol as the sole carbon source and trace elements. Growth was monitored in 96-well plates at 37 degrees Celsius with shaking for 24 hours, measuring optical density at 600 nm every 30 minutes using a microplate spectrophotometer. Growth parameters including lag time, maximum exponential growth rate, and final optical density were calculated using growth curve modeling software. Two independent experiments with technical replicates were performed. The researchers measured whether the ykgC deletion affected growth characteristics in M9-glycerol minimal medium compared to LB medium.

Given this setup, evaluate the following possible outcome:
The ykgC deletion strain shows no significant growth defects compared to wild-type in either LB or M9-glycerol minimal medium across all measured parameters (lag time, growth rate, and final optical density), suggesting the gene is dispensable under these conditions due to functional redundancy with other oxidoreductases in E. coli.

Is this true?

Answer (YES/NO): YES